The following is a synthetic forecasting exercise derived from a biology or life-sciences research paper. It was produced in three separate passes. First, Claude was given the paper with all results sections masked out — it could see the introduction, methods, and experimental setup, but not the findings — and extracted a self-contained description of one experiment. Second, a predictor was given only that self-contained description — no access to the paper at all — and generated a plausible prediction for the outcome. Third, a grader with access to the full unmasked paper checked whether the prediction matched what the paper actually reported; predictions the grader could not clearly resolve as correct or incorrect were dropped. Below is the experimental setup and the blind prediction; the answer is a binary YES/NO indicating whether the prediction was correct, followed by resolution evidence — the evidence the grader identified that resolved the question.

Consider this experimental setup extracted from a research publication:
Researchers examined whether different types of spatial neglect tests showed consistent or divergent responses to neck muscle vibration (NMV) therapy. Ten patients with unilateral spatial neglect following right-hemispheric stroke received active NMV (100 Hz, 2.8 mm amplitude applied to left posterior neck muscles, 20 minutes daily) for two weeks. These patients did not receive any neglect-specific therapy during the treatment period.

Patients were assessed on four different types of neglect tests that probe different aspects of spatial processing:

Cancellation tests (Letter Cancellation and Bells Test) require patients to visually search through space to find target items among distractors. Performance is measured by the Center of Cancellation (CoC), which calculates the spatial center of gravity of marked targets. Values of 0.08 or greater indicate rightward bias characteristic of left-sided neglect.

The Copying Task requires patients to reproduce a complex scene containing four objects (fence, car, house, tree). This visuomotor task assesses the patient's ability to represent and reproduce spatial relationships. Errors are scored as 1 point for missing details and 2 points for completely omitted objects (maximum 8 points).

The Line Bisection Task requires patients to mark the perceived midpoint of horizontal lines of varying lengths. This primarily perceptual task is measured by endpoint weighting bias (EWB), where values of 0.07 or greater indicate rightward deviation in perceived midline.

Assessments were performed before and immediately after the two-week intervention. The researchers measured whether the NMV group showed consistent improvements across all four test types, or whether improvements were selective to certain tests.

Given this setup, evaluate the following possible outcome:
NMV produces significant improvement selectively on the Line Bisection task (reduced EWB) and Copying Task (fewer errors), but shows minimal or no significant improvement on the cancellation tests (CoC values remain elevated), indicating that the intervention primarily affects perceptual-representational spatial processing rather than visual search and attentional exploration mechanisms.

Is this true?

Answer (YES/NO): NO